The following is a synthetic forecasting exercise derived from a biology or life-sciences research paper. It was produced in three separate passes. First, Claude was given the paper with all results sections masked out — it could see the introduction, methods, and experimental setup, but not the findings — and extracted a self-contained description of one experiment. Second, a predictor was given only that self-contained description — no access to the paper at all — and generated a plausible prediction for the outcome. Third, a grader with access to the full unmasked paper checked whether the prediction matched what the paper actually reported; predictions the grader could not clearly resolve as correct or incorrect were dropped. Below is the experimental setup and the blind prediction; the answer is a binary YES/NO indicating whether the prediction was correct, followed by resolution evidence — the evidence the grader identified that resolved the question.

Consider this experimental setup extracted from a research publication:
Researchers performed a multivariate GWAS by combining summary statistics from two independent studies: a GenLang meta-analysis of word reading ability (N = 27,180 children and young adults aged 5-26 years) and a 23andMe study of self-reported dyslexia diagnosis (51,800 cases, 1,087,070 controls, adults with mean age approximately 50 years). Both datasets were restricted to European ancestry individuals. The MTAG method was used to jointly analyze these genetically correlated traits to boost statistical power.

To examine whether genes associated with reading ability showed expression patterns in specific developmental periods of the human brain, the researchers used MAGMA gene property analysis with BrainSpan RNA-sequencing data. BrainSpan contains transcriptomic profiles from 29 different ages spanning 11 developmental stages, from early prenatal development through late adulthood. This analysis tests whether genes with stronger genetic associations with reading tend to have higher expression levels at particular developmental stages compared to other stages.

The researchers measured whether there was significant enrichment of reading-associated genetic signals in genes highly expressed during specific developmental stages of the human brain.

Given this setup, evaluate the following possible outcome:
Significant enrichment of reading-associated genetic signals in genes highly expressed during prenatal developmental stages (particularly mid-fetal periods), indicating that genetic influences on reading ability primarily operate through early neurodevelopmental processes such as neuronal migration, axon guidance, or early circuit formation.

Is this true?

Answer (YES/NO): NO